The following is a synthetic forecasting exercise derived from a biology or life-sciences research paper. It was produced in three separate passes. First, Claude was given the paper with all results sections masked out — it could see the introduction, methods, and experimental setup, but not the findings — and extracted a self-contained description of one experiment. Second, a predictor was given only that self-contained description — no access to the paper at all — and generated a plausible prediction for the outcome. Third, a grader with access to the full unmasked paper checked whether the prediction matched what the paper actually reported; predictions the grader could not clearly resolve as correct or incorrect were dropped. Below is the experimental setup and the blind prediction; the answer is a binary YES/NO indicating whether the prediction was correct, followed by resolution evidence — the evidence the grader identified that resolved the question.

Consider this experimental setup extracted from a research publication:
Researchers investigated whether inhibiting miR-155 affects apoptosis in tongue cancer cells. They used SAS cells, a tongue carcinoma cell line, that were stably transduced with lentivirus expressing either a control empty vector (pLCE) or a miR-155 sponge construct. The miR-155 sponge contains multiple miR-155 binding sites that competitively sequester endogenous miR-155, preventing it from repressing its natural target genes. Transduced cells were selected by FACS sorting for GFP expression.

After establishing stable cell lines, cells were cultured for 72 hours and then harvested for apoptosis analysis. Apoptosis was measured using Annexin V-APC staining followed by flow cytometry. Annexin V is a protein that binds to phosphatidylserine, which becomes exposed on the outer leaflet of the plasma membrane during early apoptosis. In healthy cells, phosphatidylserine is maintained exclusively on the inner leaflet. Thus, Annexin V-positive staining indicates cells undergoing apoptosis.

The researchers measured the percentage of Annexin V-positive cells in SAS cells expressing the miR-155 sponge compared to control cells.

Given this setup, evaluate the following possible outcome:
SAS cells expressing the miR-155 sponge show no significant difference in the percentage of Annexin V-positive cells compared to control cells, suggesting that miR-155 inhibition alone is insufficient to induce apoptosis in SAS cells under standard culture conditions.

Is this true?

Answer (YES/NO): NO